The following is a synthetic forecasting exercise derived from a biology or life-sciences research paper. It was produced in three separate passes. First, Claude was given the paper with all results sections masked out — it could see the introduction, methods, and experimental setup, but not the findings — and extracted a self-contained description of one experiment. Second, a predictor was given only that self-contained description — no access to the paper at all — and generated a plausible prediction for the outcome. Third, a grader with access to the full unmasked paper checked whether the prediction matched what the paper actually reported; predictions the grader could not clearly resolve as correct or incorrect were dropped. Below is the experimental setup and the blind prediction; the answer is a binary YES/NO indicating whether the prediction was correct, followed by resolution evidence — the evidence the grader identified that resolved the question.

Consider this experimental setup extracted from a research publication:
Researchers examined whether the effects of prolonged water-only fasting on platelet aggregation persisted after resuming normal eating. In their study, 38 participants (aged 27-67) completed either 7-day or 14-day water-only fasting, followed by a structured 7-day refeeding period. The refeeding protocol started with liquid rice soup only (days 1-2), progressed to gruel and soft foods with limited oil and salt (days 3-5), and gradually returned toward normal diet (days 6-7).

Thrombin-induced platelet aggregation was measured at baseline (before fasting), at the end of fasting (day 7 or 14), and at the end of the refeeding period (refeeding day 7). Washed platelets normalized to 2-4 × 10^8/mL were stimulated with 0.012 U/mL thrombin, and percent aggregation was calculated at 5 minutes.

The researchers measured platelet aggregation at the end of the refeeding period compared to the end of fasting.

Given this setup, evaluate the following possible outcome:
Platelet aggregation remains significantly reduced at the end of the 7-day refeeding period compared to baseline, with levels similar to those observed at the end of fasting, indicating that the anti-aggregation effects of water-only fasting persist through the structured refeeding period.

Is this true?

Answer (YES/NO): NO